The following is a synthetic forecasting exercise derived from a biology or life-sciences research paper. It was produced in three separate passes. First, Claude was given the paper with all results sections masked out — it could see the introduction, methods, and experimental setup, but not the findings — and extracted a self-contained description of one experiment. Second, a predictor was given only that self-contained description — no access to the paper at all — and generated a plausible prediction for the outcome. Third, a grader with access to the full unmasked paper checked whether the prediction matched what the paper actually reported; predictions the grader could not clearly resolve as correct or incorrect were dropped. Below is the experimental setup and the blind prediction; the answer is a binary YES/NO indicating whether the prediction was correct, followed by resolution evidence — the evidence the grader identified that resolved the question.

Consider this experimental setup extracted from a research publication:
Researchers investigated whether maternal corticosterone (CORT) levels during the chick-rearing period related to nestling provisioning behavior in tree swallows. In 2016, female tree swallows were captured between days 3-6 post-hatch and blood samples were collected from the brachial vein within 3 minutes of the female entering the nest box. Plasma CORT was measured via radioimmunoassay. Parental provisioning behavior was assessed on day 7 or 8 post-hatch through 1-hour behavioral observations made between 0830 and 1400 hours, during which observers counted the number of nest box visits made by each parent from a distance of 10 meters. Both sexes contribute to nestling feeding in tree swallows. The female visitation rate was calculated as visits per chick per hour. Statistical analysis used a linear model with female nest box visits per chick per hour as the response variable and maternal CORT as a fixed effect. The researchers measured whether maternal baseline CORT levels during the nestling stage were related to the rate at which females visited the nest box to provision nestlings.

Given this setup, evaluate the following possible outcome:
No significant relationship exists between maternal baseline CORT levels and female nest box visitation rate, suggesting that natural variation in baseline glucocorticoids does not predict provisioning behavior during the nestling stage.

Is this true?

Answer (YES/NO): YES